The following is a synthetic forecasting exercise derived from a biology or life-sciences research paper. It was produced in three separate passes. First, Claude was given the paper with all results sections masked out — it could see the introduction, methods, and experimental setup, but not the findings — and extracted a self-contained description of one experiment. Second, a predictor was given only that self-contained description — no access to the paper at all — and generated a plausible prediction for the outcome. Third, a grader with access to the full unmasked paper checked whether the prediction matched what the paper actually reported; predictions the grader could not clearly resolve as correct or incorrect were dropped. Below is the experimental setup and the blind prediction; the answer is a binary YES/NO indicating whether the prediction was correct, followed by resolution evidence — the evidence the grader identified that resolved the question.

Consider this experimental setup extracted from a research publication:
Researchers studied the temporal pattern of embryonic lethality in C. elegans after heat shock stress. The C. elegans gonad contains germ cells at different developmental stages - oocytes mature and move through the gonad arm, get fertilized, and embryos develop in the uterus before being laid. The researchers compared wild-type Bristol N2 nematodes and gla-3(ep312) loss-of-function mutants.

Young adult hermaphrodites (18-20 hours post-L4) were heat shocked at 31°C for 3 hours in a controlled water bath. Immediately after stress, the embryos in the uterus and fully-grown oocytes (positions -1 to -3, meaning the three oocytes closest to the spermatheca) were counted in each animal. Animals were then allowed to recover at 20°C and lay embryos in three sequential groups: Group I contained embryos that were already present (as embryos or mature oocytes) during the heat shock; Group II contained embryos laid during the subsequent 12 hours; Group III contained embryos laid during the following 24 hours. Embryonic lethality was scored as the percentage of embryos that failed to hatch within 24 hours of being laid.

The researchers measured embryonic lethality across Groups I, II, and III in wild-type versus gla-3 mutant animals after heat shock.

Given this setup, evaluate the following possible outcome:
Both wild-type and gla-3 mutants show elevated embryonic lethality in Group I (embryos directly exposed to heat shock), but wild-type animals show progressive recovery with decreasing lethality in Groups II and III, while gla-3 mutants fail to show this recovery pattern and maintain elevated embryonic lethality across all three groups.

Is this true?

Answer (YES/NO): YES